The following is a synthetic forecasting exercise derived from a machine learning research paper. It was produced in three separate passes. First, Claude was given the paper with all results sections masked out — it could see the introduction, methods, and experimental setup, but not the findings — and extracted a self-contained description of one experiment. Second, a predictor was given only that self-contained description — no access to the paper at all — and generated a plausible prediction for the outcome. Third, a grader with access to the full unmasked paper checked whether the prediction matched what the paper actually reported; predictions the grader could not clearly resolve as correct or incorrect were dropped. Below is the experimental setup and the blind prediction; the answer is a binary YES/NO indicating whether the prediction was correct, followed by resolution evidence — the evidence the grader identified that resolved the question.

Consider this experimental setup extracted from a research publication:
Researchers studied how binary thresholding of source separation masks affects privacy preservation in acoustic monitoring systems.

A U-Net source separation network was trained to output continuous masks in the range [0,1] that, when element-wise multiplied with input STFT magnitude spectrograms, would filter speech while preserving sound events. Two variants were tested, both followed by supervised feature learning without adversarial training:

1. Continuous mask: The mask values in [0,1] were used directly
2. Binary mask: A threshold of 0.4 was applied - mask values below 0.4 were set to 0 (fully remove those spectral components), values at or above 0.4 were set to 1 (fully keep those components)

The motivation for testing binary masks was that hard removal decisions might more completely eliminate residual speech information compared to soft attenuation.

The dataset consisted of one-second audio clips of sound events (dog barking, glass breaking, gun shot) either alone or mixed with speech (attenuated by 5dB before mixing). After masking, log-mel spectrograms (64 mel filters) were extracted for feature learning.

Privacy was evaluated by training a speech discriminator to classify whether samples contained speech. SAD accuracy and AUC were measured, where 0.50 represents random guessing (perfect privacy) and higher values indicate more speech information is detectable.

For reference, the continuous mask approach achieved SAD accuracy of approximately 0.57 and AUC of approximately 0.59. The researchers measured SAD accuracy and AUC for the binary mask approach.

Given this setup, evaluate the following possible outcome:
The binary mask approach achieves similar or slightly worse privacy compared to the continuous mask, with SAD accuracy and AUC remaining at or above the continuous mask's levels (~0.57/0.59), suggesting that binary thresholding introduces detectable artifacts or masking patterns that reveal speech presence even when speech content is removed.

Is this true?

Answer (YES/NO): NO